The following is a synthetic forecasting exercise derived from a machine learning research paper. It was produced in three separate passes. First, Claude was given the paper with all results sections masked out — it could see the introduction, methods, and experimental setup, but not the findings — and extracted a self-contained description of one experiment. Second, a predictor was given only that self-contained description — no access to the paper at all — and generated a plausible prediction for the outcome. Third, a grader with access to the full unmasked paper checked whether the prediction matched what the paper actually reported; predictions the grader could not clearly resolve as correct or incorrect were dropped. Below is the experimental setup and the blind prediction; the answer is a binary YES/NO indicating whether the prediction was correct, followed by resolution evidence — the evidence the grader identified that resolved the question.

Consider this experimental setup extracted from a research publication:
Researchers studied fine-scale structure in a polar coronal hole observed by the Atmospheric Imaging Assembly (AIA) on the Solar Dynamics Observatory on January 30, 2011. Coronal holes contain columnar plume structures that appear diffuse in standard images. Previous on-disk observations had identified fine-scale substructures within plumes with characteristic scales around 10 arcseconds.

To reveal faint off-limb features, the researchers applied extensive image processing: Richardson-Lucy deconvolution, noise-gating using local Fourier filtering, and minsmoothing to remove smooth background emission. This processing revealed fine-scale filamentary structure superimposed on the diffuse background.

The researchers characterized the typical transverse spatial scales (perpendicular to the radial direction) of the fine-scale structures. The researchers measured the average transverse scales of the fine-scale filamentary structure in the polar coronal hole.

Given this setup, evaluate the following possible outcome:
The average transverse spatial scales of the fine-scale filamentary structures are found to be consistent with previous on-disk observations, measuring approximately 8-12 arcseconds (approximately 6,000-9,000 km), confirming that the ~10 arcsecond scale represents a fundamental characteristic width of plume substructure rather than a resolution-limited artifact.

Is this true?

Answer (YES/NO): NO